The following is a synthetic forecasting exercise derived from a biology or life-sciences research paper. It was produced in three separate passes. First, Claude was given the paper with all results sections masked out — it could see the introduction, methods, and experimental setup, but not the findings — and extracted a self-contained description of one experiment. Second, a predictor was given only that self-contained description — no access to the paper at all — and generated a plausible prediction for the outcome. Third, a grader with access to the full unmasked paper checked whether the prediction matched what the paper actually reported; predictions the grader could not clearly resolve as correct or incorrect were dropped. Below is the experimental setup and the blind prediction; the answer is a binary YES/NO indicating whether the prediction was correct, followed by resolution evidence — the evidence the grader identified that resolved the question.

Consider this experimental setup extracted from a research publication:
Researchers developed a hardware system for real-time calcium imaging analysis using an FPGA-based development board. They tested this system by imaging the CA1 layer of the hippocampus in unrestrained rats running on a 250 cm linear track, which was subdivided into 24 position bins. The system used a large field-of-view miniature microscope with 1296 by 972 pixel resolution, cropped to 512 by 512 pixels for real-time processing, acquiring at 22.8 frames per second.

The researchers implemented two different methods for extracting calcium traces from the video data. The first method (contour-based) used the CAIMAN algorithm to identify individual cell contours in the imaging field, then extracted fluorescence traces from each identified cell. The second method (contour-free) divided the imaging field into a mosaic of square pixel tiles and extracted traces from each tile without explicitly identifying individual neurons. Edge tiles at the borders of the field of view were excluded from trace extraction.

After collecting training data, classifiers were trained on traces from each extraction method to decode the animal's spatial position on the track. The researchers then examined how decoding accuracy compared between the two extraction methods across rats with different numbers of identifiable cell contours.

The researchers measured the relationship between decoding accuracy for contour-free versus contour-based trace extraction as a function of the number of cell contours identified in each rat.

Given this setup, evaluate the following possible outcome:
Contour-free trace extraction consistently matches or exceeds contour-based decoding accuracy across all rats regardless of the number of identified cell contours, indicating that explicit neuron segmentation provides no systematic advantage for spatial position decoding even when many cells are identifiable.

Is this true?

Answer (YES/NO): NO